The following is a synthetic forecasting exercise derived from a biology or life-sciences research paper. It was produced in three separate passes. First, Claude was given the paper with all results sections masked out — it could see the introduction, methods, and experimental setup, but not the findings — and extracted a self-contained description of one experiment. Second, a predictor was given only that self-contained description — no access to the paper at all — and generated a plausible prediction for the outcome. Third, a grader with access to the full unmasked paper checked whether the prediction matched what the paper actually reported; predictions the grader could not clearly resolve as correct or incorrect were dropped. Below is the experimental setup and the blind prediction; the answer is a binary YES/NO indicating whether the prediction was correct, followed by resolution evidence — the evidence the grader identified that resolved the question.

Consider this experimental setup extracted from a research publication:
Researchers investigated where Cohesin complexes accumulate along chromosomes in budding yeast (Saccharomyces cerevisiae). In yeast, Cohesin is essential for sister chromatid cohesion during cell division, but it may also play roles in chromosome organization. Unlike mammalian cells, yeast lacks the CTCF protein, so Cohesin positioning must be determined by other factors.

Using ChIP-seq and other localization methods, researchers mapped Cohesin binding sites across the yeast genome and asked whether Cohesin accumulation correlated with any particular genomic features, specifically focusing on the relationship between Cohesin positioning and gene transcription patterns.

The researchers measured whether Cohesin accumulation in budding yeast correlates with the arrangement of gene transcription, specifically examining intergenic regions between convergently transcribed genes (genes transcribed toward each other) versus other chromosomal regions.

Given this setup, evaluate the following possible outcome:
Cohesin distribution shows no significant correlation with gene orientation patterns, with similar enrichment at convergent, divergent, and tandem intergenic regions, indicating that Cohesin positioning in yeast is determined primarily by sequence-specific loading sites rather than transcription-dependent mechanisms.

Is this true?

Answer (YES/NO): NO